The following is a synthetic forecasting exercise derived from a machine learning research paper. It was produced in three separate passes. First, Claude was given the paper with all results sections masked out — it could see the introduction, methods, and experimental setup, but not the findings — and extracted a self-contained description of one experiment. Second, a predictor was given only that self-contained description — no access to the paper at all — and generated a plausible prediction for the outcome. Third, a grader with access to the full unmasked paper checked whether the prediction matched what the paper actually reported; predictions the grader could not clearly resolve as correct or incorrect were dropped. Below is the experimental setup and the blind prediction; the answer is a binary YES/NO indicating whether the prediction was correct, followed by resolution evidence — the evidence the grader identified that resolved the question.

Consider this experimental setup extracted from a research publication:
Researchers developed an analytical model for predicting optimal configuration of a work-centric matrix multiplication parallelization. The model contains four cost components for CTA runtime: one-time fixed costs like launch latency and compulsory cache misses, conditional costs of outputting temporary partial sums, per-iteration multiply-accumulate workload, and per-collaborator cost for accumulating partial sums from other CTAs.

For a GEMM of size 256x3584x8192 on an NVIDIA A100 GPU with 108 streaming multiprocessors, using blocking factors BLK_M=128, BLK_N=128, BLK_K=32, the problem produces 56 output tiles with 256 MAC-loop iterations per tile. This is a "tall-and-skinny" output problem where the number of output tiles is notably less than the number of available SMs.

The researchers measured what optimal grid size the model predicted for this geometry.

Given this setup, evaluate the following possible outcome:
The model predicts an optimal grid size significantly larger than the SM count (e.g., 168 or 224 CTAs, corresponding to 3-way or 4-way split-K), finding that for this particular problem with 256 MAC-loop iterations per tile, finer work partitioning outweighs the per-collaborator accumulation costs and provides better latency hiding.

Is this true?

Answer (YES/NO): NO